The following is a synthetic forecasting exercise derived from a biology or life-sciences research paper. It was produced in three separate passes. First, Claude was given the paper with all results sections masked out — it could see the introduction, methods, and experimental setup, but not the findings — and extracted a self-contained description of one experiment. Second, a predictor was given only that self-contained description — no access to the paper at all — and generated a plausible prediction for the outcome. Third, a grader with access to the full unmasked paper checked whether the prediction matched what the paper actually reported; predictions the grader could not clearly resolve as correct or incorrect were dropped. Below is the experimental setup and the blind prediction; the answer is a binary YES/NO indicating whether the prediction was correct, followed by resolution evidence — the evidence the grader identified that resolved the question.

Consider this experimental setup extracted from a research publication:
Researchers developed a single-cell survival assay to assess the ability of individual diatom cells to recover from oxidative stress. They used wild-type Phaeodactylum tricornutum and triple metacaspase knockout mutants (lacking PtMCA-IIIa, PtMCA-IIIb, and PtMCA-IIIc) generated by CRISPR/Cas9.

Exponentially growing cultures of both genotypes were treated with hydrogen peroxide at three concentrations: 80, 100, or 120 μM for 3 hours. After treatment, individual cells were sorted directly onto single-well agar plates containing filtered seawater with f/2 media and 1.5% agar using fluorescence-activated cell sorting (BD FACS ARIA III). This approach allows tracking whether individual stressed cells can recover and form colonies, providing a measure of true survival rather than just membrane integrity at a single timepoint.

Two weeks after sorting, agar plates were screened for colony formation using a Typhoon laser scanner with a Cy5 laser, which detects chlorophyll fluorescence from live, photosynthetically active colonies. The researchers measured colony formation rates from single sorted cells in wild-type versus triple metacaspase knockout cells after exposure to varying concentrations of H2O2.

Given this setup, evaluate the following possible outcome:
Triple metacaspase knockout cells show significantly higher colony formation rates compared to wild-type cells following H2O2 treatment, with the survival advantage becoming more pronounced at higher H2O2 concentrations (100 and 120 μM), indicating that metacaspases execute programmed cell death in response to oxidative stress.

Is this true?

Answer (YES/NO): NO